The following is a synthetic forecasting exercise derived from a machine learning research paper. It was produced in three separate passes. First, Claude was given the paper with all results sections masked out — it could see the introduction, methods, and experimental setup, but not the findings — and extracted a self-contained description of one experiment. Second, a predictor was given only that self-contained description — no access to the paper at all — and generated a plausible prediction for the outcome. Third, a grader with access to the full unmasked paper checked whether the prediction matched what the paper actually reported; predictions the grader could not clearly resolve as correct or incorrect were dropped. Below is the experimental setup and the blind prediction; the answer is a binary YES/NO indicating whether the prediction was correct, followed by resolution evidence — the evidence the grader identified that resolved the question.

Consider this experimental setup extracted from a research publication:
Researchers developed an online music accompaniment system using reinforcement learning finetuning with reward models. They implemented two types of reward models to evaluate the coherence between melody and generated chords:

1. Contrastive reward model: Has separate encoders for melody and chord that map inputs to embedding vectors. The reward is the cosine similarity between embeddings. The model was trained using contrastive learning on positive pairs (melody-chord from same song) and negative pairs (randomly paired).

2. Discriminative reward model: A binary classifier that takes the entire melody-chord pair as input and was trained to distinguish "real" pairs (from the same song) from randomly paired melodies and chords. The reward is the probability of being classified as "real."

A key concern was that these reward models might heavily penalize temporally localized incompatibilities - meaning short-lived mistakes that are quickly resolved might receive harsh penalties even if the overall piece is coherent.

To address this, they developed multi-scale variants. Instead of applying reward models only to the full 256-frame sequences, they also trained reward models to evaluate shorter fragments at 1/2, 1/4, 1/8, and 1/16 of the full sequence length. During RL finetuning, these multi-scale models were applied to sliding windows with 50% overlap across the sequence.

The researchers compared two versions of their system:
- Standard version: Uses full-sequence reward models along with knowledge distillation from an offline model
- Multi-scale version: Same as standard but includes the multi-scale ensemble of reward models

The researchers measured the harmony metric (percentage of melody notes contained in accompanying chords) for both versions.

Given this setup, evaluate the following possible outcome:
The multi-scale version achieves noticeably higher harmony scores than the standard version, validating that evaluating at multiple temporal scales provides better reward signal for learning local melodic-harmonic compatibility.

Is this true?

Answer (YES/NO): YES